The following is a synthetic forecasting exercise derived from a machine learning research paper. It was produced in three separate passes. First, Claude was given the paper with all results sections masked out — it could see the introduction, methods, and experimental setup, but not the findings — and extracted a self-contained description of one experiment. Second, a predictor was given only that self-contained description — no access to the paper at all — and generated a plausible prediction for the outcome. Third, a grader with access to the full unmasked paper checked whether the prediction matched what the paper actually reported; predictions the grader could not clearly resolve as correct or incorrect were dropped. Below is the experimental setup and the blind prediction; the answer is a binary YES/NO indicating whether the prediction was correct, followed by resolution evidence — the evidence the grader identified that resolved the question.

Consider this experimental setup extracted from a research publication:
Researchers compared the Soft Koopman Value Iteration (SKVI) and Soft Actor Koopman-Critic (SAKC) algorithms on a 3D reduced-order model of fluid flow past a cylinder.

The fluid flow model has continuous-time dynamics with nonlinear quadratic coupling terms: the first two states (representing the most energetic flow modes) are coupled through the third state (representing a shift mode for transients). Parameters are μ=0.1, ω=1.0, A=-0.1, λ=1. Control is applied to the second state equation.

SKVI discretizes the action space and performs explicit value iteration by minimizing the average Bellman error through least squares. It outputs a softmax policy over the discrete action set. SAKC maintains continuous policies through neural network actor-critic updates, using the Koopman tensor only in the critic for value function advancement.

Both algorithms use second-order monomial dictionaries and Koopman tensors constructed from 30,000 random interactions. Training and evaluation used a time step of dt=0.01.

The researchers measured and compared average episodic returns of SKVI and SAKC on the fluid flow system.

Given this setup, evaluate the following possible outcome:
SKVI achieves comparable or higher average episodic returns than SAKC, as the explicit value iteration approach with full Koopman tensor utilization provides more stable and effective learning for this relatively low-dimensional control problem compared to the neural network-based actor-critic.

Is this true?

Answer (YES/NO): NO